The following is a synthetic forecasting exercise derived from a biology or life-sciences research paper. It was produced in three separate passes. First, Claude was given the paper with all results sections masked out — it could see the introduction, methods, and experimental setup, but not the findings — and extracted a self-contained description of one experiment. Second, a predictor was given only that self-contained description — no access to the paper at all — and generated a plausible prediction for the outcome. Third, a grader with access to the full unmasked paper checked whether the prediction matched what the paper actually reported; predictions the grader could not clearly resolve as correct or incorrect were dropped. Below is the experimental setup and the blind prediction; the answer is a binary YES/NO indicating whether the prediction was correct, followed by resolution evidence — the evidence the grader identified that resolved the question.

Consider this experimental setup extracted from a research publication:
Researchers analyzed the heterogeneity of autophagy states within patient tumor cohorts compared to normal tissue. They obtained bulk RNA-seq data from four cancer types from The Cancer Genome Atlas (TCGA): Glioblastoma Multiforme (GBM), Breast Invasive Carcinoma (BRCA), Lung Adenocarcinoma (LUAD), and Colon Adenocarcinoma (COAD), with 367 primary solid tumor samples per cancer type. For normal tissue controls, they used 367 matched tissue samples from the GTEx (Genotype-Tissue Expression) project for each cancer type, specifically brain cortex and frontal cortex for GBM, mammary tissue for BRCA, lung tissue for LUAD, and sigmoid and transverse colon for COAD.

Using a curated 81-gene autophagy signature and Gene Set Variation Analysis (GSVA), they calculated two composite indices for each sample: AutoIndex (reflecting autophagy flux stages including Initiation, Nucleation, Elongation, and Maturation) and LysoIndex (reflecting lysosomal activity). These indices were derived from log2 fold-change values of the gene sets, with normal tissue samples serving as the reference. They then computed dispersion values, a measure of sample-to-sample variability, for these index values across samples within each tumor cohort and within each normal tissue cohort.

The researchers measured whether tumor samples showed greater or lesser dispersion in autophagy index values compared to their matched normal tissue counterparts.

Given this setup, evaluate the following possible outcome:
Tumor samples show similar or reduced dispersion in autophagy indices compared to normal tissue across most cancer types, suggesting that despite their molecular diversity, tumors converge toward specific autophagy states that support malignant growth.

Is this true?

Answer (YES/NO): NO